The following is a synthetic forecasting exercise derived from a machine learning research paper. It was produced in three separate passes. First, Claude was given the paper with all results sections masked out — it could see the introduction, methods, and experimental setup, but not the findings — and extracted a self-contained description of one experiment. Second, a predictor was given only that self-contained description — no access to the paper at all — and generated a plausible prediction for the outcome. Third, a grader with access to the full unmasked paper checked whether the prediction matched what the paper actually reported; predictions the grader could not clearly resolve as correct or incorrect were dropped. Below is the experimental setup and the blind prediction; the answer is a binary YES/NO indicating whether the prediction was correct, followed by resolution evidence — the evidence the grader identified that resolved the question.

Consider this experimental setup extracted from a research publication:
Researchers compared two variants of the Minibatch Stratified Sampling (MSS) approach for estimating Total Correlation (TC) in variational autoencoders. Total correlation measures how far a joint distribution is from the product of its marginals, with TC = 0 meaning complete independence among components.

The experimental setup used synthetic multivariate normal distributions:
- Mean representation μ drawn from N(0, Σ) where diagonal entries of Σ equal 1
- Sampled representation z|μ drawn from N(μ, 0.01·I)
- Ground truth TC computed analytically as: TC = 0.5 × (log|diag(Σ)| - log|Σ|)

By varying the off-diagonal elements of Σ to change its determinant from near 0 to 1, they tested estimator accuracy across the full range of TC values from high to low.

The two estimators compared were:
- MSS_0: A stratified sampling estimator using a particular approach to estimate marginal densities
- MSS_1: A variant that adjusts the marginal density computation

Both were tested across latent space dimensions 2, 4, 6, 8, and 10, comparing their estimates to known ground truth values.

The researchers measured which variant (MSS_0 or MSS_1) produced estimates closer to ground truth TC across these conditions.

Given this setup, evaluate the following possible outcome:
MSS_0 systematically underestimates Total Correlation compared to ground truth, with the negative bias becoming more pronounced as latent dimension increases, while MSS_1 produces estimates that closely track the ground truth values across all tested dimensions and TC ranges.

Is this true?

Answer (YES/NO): NO